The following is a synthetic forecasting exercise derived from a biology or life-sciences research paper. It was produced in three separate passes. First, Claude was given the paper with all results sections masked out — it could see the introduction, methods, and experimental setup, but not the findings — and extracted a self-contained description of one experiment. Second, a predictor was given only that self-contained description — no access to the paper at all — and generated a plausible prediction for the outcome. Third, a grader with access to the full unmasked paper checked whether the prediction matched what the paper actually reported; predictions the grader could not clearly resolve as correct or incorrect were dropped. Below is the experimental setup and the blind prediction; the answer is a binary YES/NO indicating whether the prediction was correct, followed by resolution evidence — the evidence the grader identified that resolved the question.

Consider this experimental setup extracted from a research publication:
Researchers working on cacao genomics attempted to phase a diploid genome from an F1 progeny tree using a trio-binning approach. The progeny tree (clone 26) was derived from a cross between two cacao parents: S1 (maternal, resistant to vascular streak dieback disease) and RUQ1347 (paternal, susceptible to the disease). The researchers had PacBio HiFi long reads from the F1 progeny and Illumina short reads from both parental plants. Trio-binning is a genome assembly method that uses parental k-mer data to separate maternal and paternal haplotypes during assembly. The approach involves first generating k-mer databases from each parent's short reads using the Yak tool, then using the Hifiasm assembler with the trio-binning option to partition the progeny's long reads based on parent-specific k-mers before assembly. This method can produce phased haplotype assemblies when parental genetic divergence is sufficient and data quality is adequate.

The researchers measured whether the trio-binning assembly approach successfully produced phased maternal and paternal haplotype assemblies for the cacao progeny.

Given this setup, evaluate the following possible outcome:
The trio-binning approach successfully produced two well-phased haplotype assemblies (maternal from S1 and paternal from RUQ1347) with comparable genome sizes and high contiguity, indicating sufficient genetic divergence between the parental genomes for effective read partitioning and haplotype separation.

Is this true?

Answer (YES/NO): NO